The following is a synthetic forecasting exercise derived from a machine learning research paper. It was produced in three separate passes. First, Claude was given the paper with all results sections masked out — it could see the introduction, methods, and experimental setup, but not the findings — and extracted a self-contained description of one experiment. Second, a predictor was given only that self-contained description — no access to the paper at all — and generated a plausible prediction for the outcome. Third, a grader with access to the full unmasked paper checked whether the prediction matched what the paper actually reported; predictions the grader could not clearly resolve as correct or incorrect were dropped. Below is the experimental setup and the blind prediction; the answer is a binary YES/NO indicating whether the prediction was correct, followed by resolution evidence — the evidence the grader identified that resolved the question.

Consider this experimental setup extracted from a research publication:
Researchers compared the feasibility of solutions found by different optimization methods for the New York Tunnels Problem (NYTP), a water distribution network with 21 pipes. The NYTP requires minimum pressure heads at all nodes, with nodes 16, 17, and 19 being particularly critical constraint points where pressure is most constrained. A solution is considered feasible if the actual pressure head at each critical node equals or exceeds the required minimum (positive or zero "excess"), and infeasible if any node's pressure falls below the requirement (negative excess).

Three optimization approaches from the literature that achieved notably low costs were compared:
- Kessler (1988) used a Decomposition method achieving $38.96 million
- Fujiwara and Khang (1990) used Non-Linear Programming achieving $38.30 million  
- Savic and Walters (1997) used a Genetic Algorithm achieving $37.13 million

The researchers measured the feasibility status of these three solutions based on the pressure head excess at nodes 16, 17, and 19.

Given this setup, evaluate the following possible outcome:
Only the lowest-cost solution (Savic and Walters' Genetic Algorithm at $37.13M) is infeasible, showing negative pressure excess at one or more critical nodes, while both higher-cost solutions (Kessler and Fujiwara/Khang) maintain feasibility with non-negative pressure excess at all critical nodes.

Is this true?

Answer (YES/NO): NO